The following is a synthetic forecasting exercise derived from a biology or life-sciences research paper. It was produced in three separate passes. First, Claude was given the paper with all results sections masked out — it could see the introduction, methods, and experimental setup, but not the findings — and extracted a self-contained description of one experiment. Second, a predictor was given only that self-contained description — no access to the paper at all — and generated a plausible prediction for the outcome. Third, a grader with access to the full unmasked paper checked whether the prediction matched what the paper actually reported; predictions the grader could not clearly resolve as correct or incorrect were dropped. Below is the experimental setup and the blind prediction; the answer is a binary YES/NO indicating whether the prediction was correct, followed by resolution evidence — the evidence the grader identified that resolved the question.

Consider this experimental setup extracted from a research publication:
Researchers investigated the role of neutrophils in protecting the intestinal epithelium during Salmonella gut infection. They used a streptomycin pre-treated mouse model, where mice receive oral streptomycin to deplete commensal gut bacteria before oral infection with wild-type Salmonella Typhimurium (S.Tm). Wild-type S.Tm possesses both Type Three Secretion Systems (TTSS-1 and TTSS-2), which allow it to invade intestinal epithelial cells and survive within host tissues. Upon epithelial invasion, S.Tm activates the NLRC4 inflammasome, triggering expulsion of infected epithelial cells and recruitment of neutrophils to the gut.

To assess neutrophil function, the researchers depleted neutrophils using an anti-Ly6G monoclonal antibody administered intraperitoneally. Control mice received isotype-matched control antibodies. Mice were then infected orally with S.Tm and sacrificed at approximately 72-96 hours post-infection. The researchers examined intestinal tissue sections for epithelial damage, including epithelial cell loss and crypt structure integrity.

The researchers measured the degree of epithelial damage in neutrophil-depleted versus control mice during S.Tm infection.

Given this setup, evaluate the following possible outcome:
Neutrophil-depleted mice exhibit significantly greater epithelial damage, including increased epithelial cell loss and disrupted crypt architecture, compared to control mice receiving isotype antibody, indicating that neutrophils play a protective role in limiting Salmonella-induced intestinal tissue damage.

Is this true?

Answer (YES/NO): YES